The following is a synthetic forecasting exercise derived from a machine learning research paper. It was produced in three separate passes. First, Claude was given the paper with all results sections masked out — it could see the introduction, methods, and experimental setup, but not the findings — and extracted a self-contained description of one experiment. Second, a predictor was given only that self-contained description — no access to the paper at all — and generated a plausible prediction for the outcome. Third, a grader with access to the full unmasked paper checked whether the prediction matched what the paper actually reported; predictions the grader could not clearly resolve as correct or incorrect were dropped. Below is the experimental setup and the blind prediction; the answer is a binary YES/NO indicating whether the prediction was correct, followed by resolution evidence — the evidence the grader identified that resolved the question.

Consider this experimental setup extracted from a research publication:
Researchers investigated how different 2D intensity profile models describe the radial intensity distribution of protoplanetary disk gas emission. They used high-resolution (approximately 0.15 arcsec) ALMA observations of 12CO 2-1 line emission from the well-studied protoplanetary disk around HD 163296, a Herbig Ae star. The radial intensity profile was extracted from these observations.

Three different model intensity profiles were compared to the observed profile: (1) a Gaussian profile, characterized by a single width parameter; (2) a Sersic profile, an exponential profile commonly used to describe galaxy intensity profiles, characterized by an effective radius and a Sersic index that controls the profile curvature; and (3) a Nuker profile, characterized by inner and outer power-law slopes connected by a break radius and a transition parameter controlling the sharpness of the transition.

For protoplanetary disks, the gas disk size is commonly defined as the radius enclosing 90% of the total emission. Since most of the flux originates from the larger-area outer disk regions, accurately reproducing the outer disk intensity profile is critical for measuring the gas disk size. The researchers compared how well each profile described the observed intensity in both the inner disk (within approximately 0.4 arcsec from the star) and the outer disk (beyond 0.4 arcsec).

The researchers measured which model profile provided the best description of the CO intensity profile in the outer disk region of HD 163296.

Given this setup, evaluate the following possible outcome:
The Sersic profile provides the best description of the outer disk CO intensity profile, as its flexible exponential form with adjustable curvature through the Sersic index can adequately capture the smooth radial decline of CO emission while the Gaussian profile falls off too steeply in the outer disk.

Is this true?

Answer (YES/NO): NO